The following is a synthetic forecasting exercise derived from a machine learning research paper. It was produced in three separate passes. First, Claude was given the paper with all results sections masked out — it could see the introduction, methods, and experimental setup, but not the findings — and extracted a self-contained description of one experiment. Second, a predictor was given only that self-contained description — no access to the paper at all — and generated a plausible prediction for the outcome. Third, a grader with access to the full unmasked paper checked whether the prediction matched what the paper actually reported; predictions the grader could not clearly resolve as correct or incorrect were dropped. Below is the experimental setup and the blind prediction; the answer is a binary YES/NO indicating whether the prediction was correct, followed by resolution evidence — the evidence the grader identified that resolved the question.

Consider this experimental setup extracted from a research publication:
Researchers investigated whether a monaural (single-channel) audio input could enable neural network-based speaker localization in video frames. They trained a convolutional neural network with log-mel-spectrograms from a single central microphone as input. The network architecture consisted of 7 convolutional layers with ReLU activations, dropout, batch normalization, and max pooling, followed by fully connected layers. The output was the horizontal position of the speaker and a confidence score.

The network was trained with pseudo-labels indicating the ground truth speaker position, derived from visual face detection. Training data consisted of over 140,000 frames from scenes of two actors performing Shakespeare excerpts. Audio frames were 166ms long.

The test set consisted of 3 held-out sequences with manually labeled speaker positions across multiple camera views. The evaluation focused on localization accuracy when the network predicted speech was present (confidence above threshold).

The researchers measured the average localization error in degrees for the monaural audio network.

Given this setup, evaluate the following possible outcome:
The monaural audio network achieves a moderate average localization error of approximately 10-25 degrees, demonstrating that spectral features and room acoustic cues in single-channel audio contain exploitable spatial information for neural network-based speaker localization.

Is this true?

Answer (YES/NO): NO